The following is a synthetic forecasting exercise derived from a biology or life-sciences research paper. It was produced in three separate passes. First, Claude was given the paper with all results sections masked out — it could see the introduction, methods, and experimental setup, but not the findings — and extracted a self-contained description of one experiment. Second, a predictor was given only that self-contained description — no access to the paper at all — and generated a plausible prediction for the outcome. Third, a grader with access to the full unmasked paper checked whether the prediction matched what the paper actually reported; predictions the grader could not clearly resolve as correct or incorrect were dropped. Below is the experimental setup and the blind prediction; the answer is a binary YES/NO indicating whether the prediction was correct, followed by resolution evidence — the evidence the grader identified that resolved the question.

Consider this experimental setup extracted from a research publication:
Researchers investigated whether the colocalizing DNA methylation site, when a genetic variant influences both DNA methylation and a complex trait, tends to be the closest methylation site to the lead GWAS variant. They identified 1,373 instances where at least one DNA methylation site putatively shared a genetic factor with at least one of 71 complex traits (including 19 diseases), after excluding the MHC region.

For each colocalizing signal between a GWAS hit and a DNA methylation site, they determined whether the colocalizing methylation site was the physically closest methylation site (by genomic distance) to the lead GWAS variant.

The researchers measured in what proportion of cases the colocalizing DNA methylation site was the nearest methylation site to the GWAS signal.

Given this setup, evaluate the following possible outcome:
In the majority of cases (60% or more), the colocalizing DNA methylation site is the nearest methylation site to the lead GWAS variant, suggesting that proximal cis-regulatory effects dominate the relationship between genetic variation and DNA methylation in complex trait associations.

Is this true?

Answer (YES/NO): NO